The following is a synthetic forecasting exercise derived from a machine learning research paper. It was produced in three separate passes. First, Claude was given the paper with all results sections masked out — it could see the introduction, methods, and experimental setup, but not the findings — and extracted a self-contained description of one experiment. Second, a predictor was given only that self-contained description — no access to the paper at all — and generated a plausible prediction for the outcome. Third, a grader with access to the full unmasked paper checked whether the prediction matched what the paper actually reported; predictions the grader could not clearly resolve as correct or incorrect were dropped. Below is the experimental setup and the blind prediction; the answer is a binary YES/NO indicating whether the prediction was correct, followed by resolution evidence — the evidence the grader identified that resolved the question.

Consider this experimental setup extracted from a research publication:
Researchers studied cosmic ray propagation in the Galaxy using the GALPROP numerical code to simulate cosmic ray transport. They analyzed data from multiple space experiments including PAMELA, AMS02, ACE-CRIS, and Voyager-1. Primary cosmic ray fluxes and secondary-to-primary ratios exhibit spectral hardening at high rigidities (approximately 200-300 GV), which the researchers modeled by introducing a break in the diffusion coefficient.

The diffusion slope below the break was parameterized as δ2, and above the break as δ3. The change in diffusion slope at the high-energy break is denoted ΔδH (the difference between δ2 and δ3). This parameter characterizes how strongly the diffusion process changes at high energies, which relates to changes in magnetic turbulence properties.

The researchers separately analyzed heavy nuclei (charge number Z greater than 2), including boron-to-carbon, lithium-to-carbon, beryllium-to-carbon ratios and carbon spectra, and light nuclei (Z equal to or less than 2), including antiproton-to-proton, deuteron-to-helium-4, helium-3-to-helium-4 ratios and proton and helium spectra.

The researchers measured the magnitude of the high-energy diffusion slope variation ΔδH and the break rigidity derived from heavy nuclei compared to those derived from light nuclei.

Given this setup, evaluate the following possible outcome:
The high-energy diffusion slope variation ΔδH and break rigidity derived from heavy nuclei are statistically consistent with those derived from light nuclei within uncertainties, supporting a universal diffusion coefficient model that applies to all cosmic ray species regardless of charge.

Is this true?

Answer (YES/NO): NO